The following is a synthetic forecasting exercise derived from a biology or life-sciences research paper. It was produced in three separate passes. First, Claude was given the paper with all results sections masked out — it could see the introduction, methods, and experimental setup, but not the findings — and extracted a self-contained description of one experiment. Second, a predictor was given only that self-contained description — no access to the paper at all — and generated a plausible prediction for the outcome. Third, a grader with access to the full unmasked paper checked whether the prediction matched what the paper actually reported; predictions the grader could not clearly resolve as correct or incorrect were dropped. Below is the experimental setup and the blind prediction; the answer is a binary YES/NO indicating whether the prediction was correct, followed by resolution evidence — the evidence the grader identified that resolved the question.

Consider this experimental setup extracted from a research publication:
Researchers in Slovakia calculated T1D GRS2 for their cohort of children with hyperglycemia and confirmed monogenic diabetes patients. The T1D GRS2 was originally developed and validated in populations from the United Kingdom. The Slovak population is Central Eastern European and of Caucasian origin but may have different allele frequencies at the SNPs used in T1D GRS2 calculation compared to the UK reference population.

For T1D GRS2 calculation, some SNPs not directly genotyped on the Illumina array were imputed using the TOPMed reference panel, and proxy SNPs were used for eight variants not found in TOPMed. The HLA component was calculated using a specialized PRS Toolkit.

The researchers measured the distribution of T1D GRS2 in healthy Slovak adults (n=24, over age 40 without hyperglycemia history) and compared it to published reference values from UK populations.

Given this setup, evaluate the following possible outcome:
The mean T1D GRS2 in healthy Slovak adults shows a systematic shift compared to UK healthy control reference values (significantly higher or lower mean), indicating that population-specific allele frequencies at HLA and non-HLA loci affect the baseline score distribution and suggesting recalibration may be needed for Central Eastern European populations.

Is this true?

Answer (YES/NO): NO